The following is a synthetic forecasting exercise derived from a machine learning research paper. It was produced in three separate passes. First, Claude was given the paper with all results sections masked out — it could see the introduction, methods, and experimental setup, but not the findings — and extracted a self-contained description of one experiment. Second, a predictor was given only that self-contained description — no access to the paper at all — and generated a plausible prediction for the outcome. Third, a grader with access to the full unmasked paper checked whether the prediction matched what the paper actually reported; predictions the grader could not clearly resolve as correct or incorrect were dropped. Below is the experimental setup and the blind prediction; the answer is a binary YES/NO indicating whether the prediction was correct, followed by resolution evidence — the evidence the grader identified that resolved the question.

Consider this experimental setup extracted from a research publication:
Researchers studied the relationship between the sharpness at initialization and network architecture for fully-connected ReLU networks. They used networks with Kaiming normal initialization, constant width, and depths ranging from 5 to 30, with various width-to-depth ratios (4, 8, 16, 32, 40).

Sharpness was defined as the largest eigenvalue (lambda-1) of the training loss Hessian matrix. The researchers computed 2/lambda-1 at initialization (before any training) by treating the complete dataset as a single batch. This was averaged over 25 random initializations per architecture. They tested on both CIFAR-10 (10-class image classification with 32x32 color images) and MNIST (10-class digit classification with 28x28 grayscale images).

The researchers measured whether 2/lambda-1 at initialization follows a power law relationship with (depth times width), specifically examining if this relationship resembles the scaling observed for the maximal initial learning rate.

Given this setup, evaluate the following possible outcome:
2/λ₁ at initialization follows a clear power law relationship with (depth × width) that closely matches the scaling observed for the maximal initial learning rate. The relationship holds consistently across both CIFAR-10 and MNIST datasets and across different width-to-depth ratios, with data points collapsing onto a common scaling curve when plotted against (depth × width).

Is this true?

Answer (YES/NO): NO